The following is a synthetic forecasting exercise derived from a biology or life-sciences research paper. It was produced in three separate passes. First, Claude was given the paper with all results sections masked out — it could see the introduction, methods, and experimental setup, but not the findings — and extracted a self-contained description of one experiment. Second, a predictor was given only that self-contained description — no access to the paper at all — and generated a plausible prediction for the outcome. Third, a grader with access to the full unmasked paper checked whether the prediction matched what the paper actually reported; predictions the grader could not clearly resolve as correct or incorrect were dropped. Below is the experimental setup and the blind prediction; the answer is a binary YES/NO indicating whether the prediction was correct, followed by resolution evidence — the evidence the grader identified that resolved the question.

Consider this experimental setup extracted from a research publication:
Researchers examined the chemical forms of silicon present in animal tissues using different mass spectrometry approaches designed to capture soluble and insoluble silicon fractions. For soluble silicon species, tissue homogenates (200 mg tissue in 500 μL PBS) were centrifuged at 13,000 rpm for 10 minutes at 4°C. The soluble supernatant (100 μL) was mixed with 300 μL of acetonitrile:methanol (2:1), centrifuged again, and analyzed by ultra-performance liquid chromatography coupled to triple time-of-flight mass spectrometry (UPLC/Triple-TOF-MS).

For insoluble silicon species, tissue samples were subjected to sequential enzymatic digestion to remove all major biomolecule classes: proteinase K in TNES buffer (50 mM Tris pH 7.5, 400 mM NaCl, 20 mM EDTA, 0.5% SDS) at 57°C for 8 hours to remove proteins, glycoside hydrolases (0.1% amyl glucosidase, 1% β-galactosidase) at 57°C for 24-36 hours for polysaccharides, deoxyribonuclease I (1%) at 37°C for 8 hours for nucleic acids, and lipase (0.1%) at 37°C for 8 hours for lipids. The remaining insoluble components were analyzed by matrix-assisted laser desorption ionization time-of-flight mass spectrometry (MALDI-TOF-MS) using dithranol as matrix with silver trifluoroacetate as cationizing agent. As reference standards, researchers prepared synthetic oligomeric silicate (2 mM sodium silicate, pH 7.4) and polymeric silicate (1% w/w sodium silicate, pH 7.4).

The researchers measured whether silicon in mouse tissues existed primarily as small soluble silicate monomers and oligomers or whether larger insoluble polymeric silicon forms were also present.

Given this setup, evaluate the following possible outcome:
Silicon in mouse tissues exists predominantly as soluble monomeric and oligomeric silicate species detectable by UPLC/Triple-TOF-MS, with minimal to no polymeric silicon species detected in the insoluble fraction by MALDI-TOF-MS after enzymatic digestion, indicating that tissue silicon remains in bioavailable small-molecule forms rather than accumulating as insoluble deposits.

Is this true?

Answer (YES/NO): NO